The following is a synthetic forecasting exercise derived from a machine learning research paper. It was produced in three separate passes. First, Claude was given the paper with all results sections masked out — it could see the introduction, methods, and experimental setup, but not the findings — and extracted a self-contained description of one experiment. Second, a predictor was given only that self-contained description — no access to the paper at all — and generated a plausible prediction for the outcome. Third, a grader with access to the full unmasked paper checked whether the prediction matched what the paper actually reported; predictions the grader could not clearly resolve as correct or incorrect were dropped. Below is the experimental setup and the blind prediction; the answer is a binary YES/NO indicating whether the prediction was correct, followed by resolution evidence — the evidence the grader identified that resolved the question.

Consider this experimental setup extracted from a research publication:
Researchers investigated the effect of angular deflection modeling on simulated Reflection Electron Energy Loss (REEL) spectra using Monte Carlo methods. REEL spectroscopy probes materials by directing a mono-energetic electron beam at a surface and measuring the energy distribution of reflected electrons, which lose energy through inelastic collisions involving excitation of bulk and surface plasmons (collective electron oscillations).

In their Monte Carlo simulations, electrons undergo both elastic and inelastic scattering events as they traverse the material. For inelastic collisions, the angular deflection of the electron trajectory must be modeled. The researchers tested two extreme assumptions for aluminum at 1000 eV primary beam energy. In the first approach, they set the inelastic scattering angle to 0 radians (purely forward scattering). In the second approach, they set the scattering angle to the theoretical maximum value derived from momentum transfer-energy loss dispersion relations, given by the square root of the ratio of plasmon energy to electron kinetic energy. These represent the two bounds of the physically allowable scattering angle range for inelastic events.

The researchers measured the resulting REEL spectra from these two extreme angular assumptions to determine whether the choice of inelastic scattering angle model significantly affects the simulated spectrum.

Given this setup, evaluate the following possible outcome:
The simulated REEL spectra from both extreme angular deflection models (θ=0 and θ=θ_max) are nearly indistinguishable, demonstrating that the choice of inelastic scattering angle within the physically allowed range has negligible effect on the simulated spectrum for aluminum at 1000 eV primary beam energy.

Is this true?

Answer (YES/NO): YES